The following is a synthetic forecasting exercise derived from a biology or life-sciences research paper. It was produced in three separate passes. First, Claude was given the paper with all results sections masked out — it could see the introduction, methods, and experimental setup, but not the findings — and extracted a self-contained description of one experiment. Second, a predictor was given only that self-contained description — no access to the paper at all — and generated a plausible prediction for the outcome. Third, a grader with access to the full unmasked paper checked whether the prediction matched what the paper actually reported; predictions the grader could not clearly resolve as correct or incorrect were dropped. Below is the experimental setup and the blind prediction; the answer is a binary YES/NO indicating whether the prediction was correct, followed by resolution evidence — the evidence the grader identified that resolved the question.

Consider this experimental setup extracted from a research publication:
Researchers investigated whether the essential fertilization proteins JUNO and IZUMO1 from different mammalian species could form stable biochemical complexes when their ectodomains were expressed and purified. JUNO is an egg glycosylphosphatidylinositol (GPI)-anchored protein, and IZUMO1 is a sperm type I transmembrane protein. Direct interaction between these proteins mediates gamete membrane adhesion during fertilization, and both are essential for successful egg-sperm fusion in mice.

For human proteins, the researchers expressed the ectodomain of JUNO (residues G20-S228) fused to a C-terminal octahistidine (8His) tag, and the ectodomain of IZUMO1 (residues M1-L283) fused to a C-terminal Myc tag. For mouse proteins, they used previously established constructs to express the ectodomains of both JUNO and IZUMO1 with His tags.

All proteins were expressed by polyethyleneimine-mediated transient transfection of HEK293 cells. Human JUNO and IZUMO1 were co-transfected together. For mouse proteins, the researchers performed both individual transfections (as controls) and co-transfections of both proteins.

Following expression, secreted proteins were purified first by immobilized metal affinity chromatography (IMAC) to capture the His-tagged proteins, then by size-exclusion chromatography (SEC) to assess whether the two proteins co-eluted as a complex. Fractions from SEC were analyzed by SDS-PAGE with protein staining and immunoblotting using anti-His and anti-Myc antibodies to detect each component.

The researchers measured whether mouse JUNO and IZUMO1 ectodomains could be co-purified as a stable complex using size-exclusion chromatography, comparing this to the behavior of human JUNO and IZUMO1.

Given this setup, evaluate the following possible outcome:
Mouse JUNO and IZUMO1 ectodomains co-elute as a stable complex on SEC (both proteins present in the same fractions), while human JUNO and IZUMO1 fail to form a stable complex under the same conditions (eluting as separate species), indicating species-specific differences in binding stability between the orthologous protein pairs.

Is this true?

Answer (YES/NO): NO